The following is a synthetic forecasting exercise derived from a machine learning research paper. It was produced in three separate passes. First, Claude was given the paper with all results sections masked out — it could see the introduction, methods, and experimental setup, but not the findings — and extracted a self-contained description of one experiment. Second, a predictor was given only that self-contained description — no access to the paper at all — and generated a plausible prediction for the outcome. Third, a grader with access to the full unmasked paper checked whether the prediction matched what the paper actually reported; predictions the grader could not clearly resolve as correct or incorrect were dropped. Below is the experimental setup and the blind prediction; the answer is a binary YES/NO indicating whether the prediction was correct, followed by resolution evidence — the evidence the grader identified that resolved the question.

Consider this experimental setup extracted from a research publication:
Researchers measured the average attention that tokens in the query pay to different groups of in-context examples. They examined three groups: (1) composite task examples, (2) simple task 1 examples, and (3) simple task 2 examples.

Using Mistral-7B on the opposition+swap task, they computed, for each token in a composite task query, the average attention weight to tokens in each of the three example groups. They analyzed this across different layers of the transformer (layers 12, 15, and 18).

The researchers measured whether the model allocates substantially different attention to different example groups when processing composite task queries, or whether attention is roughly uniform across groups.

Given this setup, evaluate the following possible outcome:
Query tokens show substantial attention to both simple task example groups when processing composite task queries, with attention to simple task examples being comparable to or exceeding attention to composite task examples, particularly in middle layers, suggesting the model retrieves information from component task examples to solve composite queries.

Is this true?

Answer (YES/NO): NO